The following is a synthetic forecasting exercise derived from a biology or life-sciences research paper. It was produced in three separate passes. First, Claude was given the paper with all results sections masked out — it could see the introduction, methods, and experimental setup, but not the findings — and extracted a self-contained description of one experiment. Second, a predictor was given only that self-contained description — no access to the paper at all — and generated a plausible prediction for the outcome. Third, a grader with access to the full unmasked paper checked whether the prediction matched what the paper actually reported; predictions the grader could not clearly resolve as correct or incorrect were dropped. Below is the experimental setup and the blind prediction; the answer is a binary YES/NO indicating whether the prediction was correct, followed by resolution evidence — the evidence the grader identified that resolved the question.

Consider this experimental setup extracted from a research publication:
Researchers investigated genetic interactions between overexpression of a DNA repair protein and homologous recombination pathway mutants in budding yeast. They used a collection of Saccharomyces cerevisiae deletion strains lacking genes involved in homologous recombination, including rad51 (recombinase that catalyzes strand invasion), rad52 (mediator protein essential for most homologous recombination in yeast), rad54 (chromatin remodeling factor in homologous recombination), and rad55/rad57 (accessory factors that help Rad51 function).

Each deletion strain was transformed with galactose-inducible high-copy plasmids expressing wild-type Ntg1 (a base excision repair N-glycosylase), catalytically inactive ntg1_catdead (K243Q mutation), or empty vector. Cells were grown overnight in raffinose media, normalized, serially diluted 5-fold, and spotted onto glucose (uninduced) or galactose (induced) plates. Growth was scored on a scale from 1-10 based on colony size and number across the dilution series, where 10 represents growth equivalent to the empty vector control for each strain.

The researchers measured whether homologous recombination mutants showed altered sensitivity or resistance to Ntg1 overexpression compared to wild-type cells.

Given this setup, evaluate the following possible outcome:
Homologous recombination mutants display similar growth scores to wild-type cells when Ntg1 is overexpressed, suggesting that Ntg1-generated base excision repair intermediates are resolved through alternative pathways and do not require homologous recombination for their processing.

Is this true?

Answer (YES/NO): NO